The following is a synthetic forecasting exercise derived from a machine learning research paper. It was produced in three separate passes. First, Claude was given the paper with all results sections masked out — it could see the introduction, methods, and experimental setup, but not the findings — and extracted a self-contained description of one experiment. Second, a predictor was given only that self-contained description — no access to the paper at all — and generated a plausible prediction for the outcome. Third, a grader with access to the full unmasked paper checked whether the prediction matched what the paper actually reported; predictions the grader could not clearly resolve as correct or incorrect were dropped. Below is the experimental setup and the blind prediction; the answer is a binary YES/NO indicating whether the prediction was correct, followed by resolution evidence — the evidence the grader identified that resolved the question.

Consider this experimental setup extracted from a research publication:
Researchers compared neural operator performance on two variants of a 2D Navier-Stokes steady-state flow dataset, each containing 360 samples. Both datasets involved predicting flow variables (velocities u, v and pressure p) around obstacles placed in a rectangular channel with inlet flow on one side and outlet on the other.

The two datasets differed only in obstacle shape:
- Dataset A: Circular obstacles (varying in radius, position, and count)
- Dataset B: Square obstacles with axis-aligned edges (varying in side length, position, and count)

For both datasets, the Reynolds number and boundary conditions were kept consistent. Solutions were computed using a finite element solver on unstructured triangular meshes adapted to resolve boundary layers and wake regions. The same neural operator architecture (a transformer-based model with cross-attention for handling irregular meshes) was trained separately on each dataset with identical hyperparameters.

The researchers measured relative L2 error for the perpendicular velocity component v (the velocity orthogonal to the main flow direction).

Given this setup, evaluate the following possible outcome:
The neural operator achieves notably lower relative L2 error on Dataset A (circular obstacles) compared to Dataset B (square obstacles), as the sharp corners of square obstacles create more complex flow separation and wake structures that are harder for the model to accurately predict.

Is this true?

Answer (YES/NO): YES